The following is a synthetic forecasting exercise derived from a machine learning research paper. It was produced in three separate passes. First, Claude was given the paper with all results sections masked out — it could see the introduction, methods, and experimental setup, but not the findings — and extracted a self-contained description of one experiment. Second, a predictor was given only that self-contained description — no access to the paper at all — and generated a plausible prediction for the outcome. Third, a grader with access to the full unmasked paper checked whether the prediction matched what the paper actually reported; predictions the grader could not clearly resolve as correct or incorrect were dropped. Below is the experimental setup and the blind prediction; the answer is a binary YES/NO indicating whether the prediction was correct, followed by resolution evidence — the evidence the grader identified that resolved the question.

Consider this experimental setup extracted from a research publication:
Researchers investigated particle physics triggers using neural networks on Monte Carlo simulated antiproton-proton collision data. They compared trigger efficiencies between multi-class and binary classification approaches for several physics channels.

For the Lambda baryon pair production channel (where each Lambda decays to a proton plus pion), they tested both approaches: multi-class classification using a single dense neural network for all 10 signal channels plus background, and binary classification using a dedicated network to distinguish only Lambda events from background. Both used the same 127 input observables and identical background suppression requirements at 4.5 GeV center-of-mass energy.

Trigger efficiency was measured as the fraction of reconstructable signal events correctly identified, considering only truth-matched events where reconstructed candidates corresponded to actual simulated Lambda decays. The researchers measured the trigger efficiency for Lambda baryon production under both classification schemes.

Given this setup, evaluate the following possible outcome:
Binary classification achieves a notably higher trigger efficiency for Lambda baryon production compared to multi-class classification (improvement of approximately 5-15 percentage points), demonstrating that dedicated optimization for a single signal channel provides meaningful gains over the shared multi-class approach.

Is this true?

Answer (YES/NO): NO